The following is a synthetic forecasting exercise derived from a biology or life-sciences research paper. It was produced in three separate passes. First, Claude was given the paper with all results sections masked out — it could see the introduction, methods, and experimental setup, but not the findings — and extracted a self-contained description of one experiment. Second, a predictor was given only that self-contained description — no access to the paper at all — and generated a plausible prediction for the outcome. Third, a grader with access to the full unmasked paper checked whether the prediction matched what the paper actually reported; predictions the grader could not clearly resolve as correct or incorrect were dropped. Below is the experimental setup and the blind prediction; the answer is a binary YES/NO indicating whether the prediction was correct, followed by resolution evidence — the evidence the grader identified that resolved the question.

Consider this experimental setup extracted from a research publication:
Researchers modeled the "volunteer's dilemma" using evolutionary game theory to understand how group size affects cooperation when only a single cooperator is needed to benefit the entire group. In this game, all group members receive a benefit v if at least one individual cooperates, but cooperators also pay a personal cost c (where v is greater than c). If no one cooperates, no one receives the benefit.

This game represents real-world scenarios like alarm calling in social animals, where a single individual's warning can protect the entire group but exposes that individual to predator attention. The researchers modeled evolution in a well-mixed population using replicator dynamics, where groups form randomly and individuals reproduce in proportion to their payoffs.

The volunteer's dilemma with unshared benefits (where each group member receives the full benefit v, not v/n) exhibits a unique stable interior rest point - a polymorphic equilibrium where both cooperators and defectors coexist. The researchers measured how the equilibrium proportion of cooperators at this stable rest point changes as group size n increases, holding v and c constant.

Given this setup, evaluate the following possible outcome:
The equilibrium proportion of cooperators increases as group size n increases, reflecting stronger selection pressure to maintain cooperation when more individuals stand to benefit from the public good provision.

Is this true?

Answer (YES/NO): NO